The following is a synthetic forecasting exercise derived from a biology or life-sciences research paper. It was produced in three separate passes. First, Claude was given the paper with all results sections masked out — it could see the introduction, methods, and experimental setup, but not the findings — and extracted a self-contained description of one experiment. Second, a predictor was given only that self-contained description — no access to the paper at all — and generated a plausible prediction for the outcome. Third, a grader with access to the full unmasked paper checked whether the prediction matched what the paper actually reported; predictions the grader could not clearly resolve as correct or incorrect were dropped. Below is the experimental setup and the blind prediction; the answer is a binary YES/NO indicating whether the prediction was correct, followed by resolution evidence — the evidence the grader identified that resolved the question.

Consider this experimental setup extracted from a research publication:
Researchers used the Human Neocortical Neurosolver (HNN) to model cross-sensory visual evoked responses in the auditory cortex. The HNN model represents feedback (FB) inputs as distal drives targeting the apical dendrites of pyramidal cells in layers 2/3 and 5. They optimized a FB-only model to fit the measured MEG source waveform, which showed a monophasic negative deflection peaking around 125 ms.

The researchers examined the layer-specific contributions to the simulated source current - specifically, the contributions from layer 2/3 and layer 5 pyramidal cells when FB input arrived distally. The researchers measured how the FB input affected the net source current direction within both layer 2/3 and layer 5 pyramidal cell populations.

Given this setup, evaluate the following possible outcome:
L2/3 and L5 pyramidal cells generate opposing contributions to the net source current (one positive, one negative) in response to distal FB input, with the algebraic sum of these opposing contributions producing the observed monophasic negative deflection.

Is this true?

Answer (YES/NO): NO